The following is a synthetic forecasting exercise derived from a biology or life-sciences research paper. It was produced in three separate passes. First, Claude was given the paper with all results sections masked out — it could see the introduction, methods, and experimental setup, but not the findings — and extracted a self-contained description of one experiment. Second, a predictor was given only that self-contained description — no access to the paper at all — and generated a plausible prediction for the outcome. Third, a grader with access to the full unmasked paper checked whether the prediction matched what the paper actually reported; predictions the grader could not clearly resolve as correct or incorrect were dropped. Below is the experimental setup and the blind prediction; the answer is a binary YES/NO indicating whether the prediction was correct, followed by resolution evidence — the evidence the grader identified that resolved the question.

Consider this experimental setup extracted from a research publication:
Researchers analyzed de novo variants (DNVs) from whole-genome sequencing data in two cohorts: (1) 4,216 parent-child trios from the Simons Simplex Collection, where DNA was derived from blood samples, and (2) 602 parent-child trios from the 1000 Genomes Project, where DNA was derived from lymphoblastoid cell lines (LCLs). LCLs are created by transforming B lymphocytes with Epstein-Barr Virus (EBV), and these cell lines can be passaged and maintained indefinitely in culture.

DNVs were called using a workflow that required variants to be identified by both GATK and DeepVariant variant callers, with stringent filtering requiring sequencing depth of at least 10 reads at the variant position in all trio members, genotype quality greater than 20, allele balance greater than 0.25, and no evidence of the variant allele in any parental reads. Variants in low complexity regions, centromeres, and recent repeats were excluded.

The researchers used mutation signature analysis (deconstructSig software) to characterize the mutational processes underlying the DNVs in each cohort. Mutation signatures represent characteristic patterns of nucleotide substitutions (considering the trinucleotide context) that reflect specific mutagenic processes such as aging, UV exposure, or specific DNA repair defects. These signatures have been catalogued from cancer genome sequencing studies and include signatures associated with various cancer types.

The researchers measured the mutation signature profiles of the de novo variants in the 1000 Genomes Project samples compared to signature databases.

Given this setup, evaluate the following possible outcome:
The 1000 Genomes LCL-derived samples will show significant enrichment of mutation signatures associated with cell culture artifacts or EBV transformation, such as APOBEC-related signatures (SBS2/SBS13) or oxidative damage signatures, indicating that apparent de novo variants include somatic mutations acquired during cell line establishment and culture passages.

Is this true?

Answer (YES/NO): NO